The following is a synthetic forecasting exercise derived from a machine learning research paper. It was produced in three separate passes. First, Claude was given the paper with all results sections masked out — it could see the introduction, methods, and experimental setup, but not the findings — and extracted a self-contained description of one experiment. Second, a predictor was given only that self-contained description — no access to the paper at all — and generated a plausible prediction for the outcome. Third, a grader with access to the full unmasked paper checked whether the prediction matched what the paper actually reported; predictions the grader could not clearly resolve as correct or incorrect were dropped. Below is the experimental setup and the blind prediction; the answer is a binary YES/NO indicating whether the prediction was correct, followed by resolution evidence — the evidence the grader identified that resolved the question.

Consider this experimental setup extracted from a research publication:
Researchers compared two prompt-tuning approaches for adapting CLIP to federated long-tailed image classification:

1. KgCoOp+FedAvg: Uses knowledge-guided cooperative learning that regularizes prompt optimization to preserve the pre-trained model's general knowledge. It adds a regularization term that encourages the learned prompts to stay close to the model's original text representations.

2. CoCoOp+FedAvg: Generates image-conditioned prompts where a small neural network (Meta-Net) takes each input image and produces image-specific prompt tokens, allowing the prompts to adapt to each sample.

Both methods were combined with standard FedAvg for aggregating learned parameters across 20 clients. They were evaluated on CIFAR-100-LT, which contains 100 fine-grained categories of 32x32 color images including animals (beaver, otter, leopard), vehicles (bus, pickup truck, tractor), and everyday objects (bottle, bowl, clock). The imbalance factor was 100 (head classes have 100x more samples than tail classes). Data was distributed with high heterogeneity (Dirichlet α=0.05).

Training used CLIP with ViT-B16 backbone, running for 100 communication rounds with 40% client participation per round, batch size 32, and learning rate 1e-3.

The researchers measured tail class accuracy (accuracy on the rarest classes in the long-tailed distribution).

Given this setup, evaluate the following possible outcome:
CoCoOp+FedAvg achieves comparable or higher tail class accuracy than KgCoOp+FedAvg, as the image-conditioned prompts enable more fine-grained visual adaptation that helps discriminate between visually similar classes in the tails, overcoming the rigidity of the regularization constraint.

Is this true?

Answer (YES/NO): NO